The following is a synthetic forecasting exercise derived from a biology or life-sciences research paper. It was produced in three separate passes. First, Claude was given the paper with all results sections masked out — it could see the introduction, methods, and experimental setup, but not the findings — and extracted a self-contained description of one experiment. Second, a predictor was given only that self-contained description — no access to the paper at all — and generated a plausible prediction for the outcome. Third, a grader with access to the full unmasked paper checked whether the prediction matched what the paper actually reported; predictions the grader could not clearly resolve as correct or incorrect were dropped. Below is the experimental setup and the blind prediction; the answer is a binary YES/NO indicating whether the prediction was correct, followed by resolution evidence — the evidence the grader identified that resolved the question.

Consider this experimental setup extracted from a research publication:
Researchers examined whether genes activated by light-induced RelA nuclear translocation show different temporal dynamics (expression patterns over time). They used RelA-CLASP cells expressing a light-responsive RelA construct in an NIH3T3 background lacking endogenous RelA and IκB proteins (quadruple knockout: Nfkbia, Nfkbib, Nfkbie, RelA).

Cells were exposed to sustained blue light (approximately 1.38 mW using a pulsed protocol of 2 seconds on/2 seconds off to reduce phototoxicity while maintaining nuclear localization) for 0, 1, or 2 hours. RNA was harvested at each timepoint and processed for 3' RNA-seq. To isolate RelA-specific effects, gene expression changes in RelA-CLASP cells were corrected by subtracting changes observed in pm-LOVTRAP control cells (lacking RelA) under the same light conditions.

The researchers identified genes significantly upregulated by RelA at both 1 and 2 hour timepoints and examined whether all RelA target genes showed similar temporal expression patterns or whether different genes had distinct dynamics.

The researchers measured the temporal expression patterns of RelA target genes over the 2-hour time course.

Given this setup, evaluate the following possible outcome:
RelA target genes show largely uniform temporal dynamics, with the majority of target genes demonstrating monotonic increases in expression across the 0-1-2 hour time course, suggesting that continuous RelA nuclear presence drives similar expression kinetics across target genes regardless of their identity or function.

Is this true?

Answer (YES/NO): NO